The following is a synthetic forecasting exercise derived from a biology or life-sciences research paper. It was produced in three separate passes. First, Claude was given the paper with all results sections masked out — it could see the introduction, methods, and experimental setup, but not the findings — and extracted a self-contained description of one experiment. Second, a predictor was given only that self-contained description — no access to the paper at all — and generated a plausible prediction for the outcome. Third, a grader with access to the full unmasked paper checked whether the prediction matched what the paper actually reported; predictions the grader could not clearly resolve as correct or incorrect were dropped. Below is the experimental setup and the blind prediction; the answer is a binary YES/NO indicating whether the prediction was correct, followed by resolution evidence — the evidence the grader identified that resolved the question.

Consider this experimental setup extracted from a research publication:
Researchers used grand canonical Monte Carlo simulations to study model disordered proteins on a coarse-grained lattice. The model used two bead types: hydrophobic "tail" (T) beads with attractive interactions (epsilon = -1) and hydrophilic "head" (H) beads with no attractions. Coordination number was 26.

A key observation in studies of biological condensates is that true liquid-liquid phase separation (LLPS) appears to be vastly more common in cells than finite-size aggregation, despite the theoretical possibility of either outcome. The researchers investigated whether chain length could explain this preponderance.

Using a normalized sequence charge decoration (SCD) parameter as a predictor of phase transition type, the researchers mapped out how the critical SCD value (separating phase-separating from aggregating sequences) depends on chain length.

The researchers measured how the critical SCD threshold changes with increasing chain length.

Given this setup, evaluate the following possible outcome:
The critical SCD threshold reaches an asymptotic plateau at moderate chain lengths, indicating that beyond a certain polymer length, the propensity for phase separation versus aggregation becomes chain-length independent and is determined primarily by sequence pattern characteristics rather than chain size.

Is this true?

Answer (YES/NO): NO